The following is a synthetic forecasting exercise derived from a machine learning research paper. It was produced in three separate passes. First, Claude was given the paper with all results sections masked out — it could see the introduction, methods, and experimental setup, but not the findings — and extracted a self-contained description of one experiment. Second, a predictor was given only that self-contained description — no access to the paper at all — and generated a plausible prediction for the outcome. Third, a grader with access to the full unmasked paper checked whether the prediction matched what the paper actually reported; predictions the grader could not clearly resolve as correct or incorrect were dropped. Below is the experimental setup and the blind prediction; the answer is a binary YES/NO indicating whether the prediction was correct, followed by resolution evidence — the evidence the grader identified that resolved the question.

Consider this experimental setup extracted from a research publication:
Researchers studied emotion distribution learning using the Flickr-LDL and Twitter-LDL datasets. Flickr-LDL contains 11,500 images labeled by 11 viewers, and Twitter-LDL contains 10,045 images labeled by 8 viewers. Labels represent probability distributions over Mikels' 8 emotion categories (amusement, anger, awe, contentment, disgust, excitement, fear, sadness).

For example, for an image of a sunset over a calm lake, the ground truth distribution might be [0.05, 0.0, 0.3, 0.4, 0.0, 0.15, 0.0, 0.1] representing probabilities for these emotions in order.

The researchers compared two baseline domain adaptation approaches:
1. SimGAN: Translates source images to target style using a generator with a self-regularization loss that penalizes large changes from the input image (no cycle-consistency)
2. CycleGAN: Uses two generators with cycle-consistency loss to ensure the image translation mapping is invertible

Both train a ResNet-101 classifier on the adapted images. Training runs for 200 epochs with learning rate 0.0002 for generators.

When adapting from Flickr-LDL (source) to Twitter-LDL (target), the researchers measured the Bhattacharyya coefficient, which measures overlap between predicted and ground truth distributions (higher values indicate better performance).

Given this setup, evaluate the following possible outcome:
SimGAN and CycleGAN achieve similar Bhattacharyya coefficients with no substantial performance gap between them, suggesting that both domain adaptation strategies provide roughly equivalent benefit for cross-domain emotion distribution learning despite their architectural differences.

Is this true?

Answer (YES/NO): YES